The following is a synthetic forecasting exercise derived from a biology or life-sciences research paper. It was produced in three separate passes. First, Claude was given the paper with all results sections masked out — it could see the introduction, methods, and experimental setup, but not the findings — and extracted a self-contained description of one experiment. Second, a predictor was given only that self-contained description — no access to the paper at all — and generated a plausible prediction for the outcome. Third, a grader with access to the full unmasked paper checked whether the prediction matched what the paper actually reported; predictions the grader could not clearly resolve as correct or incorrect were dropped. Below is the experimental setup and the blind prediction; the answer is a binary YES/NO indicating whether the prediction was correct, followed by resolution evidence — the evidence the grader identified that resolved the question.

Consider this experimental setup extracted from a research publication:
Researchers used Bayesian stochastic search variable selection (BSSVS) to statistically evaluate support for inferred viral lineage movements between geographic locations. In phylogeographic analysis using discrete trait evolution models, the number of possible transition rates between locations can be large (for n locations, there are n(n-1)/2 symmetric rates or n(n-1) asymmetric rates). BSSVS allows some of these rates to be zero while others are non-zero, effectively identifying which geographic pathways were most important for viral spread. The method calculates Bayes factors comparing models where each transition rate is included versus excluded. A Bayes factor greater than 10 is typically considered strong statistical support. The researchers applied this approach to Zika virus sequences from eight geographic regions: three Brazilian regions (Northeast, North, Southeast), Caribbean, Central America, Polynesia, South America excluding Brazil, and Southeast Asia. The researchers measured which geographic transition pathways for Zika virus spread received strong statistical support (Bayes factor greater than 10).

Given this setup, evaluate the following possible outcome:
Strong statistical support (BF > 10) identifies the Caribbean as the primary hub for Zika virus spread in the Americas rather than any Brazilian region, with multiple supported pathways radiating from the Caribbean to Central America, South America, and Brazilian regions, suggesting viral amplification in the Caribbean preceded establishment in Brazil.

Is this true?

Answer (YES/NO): NO